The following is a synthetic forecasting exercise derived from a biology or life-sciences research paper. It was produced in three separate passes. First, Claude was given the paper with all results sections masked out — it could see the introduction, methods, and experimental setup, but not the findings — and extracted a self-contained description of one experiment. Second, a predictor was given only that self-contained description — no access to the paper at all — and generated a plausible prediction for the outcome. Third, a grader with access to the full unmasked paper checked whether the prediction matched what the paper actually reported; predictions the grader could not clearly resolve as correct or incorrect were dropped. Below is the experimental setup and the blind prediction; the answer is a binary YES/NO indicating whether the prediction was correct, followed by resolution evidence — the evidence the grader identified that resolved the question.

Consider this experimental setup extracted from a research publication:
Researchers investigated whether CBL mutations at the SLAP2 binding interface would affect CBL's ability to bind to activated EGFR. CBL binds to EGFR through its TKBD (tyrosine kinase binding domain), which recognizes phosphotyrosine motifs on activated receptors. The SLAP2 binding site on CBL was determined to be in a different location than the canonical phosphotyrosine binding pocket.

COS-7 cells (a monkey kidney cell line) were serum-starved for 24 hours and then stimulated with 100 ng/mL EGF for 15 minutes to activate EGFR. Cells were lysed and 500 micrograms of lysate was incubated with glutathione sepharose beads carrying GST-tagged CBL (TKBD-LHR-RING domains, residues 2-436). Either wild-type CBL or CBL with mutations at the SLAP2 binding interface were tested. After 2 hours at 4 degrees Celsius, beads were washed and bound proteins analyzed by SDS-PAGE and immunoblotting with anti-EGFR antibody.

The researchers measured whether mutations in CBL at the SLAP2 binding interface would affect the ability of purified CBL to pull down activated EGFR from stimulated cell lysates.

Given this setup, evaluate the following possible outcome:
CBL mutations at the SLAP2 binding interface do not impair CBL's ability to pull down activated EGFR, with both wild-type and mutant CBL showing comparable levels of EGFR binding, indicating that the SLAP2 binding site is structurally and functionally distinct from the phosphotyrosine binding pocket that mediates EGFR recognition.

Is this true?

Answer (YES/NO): YES